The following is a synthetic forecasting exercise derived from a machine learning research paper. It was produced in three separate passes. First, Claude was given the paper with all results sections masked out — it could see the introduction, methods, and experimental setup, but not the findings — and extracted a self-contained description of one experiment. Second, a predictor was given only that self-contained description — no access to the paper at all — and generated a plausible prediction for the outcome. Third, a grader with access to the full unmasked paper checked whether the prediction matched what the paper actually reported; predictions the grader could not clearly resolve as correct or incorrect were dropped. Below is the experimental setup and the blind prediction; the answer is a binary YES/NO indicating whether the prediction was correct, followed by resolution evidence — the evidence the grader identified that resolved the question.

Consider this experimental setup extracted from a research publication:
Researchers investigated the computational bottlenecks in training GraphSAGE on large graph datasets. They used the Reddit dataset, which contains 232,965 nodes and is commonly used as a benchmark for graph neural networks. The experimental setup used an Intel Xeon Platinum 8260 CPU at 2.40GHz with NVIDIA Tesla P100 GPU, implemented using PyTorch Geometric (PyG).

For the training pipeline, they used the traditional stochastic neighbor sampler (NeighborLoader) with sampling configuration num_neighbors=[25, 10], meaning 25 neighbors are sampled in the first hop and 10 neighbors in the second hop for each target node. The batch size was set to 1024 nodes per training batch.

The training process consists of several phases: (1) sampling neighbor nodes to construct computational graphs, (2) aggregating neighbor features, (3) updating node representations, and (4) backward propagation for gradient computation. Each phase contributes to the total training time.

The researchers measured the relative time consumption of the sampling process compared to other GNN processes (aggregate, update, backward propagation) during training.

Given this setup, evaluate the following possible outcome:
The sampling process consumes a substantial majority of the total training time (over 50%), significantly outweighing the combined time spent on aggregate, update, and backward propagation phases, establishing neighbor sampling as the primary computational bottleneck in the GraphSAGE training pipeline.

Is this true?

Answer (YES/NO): YES